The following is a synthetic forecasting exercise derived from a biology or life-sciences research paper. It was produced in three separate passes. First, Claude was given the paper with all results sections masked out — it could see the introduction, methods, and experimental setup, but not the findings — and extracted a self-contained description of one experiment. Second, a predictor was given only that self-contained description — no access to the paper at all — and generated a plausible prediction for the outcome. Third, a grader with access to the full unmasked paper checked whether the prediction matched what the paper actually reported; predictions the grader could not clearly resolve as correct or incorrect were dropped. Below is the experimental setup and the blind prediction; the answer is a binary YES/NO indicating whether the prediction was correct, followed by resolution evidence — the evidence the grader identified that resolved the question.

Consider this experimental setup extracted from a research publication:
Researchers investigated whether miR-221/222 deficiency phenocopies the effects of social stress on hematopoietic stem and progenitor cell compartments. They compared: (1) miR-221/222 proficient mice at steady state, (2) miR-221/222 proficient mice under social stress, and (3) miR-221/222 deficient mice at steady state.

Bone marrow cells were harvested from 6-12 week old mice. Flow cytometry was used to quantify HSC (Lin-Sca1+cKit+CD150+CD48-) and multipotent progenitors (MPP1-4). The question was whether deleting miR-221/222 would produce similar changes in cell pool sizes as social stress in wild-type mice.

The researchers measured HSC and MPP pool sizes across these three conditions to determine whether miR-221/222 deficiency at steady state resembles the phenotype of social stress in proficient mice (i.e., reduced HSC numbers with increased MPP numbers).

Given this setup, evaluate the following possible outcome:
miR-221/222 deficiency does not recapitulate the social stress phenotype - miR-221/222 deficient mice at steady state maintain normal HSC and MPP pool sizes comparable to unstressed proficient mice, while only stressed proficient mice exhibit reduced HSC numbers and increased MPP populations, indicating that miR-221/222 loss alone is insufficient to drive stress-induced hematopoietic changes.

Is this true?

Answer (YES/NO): NO